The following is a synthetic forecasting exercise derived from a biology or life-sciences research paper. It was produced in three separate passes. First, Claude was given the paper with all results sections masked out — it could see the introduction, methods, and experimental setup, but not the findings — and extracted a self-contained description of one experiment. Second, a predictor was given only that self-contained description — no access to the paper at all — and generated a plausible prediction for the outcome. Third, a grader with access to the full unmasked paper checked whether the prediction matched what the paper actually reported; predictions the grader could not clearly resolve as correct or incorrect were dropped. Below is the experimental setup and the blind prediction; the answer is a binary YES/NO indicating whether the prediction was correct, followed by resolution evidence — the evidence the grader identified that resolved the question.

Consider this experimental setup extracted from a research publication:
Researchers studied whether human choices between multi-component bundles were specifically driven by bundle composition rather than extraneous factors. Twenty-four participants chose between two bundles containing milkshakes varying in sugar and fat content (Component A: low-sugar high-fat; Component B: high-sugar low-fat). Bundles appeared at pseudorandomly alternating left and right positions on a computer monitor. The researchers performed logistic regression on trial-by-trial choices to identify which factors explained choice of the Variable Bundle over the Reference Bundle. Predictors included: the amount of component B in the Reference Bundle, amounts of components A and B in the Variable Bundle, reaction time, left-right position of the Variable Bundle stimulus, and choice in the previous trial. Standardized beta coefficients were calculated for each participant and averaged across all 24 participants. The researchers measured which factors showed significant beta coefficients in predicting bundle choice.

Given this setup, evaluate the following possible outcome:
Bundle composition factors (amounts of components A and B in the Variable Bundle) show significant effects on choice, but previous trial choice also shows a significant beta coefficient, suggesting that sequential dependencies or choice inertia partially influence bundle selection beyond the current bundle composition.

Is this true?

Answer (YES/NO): NO